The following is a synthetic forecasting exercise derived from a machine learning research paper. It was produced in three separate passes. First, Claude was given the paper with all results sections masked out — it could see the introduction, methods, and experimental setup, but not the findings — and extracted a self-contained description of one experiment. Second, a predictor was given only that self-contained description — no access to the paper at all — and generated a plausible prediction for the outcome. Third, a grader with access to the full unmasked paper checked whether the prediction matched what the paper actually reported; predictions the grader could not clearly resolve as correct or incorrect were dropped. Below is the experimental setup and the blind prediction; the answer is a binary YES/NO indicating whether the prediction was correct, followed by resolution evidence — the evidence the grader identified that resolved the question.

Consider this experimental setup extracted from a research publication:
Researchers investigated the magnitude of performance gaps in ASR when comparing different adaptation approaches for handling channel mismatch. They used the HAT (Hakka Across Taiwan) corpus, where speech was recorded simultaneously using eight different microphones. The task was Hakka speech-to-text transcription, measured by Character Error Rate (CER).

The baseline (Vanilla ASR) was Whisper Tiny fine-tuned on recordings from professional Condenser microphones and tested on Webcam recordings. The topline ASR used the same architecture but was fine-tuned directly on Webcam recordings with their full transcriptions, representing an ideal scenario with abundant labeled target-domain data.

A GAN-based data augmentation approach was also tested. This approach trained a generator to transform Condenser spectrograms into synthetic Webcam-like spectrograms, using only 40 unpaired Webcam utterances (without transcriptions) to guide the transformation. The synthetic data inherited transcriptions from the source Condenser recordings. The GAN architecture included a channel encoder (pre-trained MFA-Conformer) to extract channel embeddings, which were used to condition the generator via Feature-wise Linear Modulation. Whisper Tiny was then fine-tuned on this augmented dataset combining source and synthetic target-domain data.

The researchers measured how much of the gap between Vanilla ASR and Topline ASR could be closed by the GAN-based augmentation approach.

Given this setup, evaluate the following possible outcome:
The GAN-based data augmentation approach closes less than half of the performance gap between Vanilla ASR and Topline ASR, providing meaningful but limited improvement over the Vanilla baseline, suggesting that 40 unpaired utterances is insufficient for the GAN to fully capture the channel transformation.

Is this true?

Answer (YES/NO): YES